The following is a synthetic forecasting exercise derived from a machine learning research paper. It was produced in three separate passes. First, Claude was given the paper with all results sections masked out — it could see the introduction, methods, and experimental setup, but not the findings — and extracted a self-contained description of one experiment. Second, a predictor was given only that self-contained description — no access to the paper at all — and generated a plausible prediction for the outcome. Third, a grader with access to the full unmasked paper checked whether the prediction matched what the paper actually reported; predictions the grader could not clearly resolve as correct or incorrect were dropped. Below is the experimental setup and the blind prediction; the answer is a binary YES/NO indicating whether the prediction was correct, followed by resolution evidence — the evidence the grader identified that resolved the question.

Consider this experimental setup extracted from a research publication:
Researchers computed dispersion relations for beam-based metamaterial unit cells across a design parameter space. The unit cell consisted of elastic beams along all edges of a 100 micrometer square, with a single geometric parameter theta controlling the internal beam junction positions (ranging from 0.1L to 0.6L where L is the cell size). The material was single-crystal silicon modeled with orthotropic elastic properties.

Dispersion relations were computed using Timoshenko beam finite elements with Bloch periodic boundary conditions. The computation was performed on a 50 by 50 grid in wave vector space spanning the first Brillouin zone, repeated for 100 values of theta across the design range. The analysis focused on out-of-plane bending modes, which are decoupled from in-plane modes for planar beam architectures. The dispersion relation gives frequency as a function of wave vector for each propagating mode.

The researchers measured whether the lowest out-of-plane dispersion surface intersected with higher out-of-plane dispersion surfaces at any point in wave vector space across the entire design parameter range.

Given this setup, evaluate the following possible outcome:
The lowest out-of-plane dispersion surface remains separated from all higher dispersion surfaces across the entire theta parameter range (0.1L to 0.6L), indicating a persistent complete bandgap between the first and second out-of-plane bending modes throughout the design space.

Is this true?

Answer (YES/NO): NO